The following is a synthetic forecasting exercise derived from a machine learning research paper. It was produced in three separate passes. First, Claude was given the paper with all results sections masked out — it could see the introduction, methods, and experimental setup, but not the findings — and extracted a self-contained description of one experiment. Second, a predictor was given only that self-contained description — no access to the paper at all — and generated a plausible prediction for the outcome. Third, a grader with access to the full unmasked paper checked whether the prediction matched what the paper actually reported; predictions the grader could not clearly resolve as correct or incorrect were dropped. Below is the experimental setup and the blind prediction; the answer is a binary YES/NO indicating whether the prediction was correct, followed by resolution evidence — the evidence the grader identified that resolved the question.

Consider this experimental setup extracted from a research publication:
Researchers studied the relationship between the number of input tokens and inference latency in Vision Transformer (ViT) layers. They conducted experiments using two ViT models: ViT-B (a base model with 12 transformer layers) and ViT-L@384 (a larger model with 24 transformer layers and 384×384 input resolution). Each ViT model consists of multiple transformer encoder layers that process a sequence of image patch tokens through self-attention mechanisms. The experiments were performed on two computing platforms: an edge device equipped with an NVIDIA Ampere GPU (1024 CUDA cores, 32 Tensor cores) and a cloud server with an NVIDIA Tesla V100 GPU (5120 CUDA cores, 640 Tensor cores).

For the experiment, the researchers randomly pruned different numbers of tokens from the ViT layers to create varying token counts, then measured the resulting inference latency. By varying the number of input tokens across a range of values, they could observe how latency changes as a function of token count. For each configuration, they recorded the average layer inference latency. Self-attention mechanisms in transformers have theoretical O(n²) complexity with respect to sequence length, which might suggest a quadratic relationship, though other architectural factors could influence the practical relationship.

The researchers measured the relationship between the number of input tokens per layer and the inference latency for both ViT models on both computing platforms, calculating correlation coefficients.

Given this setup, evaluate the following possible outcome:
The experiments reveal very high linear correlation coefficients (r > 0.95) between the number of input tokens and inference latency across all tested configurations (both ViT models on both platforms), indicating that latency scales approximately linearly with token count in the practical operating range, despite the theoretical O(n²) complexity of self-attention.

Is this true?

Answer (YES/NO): NO